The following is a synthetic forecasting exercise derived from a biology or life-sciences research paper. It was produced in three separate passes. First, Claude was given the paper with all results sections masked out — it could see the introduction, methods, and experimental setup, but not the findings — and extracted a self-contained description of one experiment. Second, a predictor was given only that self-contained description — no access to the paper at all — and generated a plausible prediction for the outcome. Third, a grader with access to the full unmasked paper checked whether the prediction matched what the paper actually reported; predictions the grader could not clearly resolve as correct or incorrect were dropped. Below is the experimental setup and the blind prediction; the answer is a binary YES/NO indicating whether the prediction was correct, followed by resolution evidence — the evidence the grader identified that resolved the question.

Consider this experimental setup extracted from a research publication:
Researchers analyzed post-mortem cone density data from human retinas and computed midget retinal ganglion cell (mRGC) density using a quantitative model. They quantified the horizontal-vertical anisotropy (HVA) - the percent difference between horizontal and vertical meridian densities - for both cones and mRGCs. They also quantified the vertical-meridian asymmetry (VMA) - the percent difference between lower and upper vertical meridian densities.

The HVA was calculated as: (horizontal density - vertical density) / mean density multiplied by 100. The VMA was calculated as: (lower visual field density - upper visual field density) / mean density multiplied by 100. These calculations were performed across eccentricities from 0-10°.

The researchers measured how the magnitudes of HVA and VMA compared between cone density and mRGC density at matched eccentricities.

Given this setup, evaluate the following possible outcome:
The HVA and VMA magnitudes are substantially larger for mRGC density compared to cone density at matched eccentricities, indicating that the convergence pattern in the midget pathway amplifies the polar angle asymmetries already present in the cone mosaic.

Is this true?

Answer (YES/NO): YES